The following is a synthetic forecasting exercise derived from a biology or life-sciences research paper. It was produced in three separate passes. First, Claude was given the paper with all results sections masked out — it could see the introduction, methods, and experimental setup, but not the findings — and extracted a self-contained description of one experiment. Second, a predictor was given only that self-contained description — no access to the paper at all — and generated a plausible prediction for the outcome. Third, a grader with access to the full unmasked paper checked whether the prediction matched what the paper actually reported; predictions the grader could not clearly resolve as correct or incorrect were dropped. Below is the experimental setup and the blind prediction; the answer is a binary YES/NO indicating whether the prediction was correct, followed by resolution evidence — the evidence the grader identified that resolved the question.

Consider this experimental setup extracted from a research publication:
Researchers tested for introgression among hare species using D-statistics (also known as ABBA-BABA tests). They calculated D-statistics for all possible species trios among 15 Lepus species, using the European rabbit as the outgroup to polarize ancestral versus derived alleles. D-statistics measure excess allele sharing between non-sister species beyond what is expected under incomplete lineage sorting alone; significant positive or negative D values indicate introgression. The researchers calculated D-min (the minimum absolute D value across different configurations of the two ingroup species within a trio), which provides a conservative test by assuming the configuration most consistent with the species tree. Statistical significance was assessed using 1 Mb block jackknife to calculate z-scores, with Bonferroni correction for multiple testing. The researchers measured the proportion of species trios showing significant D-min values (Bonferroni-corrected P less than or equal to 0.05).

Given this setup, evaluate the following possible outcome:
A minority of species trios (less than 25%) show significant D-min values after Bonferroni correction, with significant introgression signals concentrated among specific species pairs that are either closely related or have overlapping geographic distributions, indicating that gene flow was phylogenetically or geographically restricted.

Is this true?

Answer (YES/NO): NO